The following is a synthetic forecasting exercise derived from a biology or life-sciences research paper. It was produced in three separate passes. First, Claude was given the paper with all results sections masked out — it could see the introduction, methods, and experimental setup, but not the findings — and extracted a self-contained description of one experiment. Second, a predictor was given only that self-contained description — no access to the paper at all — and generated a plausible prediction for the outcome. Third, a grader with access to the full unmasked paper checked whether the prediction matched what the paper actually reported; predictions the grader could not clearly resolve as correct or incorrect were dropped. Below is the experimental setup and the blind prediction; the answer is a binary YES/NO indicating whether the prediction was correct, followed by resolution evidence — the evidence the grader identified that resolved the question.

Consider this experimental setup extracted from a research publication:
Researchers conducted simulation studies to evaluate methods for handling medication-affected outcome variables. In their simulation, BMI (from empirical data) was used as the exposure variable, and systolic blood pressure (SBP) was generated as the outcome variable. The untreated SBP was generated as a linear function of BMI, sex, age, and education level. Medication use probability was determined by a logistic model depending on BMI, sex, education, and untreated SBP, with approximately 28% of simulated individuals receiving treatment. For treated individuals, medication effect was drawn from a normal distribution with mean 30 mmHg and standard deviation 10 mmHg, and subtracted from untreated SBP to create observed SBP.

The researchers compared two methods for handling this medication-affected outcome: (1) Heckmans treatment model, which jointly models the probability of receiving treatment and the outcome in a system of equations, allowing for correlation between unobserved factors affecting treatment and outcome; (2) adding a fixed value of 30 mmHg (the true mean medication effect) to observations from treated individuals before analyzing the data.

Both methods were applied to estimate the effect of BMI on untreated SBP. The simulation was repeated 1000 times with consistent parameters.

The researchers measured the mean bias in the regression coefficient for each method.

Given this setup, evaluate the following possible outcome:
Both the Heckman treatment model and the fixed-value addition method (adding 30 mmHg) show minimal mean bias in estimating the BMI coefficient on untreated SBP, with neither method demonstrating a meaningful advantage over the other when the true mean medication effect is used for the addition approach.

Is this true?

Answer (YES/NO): NO